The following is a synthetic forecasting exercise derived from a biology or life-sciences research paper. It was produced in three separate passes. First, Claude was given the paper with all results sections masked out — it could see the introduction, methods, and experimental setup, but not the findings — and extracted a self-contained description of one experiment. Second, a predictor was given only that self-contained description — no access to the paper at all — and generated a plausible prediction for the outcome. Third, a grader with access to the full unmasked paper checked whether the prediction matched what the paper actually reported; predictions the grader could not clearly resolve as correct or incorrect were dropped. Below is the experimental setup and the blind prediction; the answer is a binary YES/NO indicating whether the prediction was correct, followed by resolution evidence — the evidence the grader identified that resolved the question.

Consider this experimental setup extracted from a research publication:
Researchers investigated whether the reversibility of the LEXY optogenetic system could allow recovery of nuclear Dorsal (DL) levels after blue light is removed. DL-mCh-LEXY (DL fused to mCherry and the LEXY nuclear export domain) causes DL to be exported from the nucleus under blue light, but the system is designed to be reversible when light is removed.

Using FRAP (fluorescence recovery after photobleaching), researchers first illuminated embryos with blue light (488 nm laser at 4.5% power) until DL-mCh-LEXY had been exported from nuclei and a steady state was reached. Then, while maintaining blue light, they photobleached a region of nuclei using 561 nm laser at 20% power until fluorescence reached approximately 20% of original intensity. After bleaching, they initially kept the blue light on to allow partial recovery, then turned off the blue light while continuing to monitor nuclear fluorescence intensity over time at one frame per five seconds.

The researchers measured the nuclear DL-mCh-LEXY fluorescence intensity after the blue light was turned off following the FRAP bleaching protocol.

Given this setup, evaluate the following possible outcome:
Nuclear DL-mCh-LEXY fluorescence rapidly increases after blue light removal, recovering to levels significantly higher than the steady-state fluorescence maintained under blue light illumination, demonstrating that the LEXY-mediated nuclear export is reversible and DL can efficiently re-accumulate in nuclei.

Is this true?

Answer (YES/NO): YES